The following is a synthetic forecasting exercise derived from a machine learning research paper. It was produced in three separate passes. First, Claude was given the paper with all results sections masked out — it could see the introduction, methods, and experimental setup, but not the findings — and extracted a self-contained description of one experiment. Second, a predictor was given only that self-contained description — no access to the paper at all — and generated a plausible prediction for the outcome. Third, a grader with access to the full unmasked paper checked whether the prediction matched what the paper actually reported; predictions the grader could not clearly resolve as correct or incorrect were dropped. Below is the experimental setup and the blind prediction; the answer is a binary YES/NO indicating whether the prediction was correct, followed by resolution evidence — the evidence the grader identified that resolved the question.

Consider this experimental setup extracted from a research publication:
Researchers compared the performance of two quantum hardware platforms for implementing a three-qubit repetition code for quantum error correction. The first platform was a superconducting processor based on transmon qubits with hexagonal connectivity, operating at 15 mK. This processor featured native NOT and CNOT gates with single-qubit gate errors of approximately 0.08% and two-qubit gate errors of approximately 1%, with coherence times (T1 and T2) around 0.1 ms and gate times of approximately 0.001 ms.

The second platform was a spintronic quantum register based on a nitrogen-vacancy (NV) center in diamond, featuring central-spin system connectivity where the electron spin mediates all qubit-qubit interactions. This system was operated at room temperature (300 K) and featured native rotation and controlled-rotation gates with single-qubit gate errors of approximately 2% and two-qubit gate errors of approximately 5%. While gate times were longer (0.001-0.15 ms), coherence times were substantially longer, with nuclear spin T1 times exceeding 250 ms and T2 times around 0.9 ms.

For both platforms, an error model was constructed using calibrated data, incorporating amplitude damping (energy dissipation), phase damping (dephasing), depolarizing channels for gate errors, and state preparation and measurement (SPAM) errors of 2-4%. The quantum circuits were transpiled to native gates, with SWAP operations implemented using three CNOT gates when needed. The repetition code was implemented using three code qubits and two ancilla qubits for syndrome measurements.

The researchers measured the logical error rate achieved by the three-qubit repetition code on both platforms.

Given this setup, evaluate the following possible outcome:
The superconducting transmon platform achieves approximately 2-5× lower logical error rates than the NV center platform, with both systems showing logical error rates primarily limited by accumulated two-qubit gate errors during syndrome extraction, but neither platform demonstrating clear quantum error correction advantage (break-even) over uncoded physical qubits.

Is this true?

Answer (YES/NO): NO